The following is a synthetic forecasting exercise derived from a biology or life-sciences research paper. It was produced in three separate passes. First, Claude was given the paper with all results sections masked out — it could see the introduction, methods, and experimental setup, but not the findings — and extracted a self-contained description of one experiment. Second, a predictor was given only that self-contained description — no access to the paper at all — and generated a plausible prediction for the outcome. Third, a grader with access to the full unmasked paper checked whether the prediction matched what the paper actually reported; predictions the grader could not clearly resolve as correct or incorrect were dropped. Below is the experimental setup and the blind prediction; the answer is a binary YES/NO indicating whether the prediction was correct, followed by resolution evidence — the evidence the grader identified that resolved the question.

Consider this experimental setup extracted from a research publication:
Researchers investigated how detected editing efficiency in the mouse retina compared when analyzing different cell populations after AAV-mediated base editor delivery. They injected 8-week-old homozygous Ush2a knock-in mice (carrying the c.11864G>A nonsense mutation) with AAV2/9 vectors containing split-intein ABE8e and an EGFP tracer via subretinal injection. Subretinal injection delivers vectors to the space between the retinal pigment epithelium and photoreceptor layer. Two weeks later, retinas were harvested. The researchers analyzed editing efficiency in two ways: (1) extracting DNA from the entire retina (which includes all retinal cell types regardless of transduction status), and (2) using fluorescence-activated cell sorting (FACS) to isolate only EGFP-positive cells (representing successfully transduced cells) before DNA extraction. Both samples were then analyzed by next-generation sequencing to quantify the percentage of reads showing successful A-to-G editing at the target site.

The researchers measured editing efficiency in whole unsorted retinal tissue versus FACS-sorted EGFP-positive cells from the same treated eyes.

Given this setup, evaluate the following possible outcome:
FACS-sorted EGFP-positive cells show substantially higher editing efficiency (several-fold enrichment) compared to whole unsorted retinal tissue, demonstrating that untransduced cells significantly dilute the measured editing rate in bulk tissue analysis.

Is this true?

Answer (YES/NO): NO